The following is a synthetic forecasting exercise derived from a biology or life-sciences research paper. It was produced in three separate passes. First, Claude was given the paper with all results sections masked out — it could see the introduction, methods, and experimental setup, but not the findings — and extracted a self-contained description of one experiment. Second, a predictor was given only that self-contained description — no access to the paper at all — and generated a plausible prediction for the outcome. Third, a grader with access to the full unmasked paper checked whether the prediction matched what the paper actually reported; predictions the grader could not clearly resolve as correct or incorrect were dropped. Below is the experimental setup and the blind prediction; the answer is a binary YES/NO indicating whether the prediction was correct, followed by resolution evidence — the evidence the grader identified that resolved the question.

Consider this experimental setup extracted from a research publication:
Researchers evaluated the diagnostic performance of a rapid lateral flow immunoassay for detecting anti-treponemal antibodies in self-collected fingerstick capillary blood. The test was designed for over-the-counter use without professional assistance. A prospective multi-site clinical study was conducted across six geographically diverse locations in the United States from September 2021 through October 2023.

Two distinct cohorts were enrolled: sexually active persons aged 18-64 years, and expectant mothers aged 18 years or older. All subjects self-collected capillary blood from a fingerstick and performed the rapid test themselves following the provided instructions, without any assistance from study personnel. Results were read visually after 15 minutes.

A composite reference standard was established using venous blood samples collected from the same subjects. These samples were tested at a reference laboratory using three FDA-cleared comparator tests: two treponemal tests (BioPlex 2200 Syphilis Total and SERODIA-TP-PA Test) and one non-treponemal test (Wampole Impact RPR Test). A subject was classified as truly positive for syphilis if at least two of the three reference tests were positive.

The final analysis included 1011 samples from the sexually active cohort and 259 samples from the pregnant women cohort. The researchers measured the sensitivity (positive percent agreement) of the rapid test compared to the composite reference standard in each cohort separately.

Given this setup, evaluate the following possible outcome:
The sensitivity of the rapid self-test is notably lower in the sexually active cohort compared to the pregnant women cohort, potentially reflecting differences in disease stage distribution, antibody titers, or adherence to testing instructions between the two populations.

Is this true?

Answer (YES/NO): NO